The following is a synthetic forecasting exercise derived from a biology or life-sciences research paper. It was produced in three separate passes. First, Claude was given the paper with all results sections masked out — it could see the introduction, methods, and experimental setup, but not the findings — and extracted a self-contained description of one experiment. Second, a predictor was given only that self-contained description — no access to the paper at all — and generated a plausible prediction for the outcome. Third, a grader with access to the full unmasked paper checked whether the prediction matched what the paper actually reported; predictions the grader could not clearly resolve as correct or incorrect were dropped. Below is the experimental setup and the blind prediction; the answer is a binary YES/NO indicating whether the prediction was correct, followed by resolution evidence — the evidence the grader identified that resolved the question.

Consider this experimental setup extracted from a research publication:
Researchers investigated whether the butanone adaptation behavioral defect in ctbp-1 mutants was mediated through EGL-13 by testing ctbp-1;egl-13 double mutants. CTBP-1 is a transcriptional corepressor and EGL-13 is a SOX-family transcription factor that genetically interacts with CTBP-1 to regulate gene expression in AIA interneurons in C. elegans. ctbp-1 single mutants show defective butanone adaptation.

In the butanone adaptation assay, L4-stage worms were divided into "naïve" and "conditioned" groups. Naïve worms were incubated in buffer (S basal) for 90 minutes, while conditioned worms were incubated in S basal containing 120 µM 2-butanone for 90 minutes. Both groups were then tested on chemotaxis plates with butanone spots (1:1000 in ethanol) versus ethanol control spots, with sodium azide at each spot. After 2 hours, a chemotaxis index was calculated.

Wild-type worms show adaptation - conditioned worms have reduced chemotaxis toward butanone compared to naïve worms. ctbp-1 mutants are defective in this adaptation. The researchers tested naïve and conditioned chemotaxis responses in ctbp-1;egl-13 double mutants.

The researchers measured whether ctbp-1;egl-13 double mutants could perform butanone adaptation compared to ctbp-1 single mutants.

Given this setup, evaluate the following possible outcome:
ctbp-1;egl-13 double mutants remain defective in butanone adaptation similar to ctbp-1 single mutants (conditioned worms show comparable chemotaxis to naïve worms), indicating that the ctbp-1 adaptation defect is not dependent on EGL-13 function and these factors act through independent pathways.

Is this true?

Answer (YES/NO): NO